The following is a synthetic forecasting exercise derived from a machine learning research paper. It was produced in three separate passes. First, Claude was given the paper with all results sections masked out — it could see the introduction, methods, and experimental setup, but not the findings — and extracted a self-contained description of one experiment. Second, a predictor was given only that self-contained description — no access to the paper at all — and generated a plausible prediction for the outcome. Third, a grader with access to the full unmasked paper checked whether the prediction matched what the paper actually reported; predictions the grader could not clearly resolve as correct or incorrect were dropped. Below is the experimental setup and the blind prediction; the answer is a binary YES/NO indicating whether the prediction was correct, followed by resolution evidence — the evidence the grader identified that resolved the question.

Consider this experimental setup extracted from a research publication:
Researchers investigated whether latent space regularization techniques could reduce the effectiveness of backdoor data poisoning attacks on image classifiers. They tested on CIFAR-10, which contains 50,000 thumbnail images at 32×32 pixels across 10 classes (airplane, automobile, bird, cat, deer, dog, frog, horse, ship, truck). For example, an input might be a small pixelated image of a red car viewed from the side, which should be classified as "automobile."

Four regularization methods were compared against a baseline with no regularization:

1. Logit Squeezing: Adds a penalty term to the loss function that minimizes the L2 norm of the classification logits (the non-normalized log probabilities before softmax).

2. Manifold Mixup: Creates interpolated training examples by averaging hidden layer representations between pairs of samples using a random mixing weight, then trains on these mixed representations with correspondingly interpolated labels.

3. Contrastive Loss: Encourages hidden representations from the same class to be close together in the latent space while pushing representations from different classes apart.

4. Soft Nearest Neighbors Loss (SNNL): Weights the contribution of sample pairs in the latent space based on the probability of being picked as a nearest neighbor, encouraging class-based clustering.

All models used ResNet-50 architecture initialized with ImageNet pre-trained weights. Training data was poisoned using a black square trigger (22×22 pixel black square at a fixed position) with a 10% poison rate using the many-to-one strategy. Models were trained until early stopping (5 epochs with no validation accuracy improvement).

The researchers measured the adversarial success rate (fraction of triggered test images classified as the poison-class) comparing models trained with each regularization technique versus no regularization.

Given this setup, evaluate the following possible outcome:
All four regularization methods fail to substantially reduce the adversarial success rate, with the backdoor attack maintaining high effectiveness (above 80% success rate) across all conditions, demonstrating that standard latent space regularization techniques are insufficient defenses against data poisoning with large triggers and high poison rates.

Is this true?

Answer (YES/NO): NO